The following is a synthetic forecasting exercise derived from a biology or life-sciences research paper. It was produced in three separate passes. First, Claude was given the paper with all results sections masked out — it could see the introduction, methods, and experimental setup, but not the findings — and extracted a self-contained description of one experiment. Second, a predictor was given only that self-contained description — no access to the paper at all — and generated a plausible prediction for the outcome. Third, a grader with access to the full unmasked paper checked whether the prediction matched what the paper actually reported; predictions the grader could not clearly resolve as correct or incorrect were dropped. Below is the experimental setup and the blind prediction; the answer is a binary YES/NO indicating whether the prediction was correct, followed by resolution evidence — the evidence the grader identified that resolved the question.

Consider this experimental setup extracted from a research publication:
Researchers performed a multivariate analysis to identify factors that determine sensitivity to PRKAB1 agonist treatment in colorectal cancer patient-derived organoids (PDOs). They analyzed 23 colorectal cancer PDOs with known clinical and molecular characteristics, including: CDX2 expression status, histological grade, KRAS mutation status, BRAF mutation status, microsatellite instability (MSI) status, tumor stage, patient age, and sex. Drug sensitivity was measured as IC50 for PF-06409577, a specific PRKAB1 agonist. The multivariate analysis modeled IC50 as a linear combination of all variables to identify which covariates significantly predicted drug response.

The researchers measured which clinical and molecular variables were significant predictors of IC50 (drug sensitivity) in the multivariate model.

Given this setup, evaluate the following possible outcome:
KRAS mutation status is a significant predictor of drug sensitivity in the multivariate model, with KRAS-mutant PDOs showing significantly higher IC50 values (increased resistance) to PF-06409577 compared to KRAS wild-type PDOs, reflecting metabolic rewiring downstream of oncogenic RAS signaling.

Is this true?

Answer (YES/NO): NO